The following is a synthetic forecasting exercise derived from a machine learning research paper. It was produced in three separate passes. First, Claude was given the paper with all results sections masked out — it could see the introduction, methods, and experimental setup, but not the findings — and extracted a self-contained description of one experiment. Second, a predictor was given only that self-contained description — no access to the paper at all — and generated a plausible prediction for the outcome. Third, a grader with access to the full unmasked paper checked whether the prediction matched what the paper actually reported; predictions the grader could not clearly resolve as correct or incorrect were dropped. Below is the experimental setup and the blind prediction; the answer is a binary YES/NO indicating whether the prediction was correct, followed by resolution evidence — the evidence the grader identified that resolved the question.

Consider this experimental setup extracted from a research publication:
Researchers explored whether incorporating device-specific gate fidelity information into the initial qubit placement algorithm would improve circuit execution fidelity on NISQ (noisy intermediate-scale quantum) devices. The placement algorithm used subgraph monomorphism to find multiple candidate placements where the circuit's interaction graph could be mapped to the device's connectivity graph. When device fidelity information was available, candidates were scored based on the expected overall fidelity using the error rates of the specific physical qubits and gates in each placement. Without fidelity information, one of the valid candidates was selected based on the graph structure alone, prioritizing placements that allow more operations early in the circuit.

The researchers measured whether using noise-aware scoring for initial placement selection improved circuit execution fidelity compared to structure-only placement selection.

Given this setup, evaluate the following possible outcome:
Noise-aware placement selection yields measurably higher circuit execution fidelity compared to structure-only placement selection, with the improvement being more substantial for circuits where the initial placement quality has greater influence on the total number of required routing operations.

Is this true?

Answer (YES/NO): NO